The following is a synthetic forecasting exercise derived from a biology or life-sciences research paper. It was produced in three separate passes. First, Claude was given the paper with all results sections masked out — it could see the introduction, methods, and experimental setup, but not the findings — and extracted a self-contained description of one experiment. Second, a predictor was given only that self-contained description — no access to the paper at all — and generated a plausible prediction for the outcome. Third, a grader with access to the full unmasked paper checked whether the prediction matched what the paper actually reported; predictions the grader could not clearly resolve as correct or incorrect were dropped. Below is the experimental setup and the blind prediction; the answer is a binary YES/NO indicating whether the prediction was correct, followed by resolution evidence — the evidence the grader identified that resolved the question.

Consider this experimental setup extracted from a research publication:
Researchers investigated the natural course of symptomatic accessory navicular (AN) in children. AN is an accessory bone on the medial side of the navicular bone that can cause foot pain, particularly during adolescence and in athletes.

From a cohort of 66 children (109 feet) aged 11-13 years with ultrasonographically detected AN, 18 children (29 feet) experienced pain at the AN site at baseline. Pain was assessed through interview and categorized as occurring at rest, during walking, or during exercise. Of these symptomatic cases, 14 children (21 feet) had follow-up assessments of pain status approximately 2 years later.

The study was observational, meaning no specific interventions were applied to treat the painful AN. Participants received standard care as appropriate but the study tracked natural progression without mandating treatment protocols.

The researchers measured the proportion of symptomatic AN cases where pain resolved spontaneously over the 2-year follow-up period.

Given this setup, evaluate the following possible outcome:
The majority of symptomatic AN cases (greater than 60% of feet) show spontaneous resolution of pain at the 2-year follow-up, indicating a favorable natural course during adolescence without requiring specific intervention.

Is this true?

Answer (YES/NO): YES